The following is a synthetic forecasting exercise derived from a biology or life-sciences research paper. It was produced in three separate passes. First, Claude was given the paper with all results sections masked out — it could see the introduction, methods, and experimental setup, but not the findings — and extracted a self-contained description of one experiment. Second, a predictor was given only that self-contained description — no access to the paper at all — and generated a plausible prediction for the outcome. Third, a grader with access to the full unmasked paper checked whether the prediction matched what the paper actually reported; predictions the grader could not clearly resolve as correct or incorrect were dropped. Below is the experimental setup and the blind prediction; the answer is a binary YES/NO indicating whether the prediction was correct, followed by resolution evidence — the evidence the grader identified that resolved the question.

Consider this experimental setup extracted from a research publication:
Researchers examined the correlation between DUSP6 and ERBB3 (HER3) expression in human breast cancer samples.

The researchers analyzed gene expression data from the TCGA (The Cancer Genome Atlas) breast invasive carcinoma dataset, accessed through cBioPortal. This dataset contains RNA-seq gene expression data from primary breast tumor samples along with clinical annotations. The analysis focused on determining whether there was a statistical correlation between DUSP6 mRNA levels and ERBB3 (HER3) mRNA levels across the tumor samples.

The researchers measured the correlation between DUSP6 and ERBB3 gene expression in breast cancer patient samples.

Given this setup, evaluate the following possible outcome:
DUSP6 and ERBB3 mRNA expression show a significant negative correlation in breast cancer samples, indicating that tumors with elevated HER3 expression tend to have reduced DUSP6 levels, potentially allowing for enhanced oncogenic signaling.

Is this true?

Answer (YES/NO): NO